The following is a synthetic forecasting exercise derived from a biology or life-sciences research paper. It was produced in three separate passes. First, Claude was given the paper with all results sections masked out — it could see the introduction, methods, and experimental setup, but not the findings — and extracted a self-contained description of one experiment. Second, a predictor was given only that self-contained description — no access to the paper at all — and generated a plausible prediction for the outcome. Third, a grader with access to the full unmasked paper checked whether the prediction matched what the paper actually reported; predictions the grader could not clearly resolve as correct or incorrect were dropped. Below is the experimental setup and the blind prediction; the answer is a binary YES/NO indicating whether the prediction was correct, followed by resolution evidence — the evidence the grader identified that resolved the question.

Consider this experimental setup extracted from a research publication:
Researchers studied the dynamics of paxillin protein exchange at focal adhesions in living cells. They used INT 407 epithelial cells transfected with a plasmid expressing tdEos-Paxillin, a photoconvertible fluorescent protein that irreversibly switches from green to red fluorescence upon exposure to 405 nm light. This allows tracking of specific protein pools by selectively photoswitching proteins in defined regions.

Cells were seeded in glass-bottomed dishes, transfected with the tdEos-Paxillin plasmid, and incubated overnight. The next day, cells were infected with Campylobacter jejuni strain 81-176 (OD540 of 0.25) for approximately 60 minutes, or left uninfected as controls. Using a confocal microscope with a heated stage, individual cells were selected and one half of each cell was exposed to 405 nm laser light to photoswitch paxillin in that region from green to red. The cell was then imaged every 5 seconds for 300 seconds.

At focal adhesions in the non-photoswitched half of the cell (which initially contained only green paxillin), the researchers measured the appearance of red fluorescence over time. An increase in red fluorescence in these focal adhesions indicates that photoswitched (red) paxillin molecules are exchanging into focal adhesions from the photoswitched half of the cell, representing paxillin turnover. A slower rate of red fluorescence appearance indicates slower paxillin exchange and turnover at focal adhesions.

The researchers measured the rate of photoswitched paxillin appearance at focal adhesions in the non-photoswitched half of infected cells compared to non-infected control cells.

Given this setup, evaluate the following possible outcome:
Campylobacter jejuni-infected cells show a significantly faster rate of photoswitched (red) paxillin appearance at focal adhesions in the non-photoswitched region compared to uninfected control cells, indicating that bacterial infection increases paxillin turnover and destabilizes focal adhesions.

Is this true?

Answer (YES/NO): NO